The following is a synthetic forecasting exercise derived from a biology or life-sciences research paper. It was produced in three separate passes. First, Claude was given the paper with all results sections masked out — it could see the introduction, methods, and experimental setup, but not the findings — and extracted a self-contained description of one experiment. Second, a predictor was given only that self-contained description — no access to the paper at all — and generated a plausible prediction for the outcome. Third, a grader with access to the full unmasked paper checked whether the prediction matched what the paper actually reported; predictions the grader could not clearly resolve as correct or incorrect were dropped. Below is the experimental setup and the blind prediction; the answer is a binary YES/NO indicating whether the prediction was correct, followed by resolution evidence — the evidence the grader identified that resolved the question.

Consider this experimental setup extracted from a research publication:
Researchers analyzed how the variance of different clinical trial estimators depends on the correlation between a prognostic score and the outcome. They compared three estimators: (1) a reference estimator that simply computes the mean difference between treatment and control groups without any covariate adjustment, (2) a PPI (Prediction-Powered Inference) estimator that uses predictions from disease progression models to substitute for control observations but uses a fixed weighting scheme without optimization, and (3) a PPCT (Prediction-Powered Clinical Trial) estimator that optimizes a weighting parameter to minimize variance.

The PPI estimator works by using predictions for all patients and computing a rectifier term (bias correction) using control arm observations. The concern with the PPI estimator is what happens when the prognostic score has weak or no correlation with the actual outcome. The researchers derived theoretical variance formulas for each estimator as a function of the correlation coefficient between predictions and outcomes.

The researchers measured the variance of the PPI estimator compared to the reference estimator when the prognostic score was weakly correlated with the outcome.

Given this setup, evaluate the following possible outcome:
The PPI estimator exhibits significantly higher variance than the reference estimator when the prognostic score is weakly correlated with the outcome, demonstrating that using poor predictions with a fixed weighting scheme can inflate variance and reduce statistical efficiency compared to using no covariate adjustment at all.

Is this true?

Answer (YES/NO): YES